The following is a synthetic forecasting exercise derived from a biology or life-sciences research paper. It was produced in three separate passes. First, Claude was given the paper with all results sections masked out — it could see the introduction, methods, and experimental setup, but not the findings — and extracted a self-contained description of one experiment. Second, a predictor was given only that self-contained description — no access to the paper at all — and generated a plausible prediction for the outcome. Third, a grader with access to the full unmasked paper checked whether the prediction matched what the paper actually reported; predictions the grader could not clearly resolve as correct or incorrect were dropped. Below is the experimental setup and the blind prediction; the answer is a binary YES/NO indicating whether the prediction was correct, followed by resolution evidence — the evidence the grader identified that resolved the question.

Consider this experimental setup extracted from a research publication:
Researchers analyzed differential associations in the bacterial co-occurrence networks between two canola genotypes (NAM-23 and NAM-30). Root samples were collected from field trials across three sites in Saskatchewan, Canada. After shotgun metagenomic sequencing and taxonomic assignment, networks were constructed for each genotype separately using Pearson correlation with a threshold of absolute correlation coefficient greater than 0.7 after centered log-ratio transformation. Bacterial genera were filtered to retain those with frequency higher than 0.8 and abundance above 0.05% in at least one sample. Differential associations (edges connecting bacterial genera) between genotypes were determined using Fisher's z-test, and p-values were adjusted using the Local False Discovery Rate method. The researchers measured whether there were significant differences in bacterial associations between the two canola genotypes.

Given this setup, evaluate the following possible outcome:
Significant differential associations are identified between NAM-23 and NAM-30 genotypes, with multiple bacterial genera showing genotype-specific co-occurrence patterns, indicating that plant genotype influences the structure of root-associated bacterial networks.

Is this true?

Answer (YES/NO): YES